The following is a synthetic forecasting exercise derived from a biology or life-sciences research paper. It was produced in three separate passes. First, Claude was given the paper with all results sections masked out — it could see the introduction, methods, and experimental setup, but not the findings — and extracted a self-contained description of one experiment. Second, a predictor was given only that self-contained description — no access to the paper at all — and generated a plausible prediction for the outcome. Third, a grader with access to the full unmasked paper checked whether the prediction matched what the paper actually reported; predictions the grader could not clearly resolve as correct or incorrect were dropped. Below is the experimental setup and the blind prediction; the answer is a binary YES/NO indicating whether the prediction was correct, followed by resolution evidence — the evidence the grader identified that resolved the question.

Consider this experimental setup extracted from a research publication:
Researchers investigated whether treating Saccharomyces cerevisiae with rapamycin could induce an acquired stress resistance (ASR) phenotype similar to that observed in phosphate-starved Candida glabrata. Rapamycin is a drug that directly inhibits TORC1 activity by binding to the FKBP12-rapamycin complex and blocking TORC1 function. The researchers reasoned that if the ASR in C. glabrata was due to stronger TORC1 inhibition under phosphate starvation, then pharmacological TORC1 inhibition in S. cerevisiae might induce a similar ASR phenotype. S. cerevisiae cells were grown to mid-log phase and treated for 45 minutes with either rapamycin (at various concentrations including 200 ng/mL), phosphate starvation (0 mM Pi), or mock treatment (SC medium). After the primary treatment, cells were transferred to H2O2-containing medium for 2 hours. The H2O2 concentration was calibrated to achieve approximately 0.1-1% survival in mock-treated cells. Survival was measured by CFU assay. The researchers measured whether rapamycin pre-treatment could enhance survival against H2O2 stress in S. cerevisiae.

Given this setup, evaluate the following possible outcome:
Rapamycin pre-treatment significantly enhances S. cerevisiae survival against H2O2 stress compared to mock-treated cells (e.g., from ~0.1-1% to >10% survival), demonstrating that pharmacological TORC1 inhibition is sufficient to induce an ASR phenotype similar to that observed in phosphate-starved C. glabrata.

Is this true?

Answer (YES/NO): NO